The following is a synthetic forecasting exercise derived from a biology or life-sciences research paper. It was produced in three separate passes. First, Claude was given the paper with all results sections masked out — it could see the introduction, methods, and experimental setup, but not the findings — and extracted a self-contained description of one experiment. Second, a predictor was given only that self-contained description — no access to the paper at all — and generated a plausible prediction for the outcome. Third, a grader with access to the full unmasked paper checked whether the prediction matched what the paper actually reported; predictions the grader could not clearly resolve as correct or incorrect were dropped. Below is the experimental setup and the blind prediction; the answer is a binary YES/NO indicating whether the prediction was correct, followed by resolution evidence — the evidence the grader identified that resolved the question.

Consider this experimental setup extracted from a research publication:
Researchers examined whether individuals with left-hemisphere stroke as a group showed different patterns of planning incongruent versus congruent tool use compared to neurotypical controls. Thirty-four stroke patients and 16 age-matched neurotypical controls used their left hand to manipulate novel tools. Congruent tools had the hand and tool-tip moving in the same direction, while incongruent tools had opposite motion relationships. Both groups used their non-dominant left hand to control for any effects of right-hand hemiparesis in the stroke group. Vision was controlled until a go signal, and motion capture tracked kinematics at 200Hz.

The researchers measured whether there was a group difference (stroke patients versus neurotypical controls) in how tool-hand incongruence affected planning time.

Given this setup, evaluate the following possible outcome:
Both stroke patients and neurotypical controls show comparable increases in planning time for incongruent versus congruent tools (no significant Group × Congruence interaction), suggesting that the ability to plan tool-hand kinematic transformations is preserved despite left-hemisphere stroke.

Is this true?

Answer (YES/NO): YES